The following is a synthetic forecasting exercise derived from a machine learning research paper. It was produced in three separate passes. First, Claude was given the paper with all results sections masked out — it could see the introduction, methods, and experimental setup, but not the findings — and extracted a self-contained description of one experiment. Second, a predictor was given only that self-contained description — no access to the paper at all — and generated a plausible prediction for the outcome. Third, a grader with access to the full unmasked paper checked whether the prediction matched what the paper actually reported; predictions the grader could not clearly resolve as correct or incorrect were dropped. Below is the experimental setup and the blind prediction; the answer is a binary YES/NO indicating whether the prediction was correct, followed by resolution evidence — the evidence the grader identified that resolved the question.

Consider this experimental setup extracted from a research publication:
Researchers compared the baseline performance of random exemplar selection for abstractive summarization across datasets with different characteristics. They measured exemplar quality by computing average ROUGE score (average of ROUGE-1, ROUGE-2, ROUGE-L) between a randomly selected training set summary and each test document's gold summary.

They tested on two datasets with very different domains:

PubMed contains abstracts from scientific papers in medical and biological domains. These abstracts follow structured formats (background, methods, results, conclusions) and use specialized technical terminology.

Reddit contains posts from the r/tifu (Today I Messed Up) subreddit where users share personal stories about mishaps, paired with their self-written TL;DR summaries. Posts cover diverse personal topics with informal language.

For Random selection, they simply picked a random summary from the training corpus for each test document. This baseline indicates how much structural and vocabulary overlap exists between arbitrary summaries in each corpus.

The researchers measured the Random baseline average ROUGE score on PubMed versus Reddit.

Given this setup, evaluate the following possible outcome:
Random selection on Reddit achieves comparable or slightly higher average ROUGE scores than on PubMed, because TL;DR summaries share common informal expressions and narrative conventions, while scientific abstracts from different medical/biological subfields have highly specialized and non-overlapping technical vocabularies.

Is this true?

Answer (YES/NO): NO